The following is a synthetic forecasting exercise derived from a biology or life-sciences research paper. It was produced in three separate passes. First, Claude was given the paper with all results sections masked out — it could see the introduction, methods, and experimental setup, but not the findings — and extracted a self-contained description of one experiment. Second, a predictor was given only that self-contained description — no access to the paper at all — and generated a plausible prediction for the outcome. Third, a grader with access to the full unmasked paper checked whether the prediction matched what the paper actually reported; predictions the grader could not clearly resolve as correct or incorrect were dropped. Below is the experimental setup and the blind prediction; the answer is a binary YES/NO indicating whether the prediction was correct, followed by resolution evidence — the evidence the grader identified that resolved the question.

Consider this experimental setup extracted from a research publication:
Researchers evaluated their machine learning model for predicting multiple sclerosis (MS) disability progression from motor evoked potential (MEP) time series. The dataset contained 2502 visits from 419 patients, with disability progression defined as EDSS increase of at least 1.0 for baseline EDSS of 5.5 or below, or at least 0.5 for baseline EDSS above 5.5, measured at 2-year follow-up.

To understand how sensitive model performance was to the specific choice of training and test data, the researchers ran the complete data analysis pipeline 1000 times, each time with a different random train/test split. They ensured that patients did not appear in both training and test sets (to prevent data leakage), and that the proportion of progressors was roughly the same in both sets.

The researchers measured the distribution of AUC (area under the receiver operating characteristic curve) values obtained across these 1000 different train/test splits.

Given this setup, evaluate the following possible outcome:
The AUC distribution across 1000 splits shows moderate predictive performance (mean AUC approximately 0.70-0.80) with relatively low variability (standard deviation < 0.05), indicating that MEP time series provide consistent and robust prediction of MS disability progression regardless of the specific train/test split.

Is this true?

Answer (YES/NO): NO